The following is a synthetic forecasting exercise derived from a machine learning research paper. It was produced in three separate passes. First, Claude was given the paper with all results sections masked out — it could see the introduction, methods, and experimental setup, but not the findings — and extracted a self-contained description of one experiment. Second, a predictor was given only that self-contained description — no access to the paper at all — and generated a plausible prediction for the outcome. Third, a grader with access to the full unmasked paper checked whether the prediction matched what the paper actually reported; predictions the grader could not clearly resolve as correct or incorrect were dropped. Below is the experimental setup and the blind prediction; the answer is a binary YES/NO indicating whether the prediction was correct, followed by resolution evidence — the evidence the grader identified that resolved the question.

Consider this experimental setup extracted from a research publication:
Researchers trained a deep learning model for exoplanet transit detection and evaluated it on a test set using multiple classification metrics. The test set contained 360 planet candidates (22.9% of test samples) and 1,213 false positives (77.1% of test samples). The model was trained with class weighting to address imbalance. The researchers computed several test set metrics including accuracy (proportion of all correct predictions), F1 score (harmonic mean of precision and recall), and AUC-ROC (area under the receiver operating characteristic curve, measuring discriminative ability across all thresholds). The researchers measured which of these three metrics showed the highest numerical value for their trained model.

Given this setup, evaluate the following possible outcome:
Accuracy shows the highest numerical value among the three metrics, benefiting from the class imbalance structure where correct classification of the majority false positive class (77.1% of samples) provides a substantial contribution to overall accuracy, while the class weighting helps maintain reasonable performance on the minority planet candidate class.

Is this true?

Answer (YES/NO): NO